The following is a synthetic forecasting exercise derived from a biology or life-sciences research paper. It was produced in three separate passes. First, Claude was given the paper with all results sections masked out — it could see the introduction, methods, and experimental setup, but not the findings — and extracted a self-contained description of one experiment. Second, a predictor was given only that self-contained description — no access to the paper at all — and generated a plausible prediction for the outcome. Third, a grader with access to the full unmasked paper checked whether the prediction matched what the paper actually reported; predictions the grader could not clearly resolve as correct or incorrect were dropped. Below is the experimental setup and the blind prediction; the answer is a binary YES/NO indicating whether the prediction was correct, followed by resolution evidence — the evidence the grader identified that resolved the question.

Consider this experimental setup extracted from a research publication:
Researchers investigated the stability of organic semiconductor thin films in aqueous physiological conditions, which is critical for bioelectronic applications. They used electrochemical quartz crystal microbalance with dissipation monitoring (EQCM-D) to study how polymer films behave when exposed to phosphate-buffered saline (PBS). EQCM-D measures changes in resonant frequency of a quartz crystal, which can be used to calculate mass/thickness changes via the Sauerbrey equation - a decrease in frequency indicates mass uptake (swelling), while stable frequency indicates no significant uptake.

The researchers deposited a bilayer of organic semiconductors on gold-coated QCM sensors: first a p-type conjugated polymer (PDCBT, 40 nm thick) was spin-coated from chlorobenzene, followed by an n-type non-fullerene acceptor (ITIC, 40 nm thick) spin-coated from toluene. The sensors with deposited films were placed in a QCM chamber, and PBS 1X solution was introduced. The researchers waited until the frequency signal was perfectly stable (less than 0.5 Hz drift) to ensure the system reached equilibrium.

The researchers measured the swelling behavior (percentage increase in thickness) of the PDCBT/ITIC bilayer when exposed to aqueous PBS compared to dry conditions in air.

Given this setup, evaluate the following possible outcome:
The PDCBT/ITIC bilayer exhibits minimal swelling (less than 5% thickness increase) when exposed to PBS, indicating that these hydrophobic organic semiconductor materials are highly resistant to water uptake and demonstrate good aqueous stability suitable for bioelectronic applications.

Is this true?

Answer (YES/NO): NO